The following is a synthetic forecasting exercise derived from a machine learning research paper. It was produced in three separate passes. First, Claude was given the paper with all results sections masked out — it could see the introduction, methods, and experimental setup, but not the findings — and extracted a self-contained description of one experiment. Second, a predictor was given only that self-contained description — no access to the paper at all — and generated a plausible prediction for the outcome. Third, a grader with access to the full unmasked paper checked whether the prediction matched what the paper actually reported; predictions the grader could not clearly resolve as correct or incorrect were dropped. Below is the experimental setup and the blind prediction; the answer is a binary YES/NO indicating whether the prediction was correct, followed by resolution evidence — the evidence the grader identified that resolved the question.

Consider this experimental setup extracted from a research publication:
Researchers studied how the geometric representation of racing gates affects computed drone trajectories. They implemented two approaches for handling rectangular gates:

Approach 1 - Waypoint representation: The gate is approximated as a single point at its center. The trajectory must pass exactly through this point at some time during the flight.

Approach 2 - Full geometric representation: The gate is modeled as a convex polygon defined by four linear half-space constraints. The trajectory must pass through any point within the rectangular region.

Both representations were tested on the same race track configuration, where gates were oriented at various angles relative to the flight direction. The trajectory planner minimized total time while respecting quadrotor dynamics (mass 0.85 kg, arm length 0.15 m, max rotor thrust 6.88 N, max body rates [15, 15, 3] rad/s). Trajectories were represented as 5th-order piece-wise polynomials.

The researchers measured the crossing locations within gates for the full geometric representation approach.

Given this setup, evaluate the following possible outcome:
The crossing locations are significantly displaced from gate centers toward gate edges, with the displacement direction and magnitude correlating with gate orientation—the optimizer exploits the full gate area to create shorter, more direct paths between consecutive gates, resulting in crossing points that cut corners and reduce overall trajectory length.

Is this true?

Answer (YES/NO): YES